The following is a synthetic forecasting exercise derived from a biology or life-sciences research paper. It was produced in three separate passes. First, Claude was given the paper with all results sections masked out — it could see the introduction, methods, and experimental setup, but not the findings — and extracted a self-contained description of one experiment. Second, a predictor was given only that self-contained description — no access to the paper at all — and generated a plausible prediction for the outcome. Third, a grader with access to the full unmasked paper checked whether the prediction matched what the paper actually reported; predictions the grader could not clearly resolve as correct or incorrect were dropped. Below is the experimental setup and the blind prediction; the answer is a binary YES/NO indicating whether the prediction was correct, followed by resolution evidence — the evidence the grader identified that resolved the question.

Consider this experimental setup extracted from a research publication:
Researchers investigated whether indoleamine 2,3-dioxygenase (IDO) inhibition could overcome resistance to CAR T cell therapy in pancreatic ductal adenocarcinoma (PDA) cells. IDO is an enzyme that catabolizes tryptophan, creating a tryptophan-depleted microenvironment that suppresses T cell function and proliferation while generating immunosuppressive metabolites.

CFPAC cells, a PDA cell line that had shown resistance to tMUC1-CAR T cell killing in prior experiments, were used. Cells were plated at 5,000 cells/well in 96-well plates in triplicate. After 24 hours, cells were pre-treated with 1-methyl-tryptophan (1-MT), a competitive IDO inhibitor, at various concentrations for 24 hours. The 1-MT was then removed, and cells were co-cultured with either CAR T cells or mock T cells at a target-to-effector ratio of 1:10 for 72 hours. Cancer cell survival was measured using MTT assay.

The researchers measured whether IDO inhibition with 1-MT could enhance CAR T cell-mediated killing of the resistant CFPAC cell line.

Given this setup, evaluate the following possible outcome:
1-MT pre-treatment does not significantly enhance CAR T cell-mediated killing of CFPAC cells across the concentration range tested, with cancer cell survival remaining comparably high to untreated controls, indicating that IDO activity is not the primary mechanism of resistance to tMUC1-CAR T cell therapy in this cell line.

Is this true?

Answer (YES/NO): NO